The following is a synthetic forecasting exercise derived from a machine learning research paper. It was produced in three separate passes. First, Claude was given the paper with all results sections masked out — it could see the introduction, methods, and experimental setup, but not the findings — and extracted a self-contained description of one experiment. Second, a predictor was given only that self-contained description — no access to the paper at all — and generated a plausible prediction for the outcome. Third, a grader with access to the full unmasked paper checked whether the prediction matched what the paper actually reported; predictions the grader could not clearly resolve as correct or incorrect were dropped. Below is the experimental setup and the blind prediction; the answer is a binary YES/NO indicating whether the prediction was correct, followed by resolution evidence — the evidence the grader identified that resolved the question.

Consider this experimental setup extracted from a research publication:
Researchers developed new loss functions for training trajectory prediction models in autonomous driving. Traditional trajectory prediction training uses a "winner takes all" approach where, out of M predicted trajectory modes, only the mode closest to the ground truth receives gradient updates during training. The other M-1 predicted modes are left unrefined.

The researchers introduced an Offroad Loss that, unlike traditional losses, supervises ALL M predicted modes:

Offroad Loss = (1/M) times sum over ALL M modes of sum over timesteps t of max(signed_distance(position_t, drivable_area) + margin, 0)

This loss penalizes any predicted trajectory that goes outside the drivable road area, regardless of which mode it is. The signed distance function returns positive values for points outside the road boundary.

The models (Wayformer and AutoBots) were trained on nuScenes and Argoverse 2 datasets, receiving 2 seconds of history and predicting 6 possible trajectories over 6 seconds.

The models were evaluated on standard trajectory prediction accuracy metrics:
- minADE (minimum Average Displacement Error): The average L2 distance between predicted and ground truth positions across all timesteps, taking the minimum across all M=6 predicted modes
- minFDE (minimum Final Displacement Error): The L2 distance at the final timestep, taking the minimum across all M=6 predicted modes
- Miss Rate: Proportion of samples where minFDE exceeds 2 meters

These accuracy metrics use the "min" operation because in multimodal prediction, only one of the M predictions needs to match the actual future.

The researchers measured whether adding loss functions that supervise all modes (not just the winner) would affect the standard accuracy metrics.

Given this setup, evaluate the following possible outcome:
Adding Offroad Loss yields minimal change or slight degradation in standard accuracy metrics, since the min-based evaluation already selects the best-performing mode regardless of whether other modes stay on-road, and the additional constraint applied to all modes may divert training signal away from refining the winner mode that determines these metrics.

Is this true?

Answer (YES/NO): YES